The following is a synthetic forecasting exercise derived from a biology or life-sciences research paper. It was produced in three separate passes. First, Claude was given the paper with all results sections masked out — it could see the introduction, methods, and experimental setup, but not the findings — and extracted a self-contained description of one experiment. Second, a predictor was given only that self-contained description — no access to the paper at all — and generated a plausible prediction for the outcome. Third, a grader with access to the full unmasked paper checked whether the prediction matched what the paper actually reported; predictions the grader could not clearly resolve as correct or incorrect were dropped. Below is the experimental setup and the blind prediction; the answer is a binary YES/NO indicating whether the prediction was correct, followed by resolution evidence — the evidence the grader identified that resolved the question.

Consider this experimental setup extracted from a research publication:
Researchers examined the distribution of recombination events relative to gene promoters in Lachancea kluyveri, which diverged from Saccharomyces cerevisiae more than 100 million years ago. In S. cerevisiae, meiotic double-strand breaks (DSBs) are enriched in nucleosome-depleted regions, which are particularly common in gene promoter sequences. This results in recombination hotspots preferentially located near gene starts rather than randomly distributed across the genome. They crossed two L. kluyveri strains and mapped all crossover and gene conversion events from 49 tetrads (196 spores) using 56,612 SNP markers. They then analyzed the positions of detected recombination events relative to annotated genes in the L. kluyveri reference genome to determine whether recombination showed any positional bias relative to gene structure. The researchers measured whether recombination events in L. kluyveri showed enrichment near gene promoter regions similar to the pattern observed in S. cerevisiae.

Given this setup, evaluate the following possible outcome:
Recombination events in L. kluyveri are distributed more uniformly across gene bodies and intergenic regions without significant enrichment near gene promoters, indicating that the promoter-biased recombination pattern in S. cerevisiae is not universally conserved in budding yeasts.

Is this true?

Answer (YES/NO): NO